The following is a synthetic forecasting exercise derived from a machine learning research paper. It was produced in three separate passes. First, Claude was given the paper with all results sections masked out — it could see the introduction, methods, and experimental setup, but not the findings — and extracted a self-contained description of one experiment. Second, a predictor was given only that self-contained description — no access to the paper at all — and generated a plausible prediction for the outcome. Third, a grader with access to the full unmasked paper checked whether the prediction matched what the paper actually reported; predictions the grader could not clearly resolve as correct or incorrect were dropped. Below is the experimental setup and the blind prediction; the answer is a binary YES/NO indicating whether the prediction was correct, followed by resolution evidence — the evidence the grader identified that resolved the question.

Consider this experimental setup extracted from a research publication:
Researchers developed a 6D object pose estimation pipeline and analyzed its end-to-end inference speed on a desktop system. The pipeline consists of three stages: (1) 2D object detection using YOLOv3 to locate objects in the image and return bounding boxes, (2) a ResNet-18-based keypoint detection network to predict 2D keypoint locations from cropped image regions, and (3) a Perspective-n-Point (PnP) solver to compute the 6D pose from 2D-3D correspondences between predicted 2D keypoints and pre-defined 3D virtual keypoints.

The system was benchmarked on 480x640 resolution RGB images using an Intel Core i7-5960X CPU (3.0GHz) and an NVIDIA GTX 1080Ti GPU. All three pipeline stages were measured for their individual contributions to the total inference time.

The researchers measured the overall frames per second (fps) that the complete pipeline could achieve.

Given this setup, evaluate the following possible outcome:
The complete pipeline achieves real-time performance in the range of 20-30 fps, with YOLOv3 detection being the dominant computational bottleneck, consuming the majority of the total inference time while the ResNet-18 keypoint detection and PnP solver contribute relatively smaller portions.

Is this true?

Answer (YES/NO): YES